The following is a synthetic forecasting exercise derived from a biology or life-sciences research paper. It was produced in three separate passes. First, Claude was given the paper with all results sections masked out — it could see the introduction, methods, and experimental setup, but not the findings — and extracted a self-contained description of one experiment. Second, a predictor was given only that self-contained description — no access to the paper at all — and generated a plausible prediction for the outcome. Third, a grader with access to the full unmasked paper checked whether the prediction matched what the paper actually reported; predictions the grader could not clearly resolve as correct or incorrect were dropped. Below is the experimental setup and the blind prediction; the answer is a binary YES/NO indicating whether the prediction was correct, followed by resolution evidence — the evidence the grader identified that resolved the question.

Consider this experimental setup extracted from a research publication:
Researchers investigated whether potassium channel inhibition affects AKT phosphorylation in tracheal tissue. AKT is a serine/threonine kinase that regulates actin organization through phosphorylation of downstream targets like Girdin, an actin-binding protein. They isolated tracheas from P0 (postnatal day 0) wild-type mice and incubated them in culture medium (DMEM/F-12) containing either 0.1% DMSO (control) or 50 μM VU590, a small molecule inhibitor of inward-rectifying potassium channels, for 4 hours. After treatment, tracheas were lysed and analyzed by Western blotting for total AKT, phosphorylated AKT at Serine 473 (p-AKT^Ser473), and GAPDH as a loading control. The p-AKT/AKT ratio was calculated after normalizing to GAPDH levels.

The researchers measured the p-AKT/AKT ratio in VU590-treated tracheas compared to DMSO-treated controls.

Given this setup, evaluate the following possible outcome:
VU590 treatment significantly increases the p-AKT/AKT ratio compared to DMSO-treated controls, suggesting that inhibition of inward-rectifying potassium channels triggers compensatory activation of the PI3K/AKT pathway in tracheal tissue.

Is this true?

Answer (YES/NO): NO